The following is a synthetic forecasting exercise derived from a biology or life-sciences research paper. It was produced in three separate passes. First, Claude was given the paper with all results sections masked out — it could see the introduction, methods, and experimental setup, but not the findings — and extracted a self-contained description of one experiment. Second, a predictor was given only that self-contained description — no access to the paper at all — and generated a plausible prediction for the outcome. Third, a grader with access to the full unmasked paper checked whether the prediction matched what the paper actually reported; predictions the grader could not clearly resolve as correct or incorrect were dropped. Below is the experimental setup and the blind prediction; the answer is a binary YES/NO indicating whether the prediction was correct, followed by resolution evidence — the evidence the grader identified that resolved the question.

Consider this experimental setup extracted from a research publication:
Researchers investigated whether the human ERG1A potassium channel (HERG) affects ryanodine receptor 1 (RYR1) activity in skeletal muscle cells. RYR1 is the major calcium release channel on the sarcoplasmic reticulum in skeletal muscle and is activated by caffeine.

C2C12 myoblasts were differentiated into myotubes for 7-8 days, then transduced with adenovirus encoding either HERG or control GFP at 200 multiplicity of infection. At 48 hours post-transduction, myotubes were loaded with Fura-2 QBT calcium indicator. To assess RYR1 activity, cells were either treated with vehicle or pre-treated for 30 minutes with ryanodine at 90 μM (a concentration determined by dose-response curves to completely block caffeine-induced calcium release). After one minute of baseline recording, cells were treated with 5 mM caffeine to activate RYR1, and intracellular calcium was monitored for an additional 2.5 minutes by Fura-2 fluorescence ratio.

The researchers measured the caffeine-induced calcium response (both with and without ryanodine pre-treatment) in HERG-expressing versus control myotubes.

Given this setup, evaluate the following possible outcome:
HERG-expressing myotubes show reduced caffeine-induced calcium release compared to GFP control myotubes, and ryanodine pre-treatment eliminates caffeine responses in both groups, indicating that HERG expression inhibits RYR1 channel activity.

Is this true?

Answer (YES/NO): NO